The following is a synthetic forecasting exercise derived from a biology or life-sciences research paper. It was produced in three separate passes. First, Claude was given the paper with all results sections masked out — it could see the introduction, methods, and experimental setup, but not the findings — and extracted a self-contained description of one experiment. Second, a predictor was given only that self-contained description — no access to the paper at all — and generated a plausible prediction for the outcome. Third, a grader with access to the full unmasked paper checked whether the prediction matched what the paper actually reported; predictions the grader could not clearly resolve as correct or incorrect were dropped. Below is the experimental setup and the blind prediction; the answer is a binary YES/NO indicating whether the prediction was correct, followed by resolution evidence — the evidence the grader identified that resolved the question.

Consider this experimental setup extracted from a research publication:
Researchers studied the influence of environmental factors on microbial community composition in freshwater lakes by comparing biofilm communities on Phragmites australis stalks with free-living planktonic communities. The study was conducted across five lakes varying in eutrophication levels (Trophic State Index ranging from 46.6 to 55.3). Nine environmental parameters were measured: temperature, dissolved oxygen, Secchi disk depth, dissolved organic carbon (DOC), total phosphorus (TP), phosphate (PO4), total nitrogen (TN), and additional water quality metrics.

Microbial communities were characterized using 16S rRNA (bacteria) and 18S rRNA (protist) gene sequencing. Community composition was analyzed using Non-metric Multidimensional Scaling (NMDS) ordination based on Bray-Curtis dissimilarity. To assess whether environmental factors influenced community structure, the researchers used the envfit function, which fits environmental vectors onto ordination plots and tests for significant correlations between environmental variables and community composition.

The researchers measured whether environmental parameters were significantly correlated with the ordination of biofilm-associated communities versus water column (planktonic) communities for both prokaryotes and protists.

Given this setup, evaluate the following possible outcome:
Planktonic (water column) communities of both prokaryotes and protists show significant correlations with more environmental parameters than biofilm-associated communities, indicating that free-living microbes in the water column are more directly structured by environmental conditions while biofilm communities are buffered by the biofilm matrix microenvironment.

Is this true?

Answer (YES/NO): YES